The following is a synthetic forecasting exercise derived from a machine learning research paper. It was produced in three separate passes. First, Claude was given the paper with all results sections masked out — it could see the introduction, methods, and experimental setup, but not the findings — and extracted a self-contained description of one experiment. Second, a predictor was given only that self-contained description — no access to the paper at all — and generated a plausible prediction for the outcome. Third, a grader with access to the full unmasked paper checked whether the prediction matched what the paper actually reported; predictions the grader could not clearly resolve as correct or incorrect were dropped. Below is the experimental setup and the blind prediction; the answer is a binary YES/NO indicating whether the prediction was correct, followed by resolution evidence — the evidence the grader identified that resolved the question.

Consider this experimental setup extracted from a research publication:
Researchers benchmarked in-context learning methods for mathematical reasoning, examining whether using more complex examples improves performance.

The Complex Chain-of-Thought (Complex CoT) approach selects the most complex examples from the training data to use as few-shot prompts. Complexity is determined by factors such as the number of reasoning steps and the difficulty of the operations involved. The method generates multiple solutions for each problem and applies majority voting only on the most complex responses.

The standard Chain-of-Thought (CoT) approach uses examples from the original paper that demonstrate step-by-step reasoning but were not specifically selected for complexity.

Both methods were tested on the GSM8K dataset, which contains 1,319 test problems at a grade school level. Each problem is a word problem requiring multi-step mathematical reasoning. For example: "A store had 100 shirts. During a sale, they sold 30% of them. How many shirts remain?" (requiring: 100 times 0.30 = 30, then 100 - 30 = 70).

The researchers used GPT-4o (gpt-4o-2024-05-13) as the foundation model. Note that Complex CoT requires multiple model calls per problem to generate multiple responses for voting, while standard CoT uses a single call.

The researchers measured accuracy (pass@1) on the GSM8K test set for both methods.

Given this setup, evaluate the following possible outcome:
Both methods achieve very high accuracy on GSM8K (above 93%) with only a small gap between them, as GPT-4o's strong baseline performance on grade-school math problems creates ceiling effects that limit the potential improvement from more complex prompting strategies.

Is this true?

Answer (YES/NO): YES